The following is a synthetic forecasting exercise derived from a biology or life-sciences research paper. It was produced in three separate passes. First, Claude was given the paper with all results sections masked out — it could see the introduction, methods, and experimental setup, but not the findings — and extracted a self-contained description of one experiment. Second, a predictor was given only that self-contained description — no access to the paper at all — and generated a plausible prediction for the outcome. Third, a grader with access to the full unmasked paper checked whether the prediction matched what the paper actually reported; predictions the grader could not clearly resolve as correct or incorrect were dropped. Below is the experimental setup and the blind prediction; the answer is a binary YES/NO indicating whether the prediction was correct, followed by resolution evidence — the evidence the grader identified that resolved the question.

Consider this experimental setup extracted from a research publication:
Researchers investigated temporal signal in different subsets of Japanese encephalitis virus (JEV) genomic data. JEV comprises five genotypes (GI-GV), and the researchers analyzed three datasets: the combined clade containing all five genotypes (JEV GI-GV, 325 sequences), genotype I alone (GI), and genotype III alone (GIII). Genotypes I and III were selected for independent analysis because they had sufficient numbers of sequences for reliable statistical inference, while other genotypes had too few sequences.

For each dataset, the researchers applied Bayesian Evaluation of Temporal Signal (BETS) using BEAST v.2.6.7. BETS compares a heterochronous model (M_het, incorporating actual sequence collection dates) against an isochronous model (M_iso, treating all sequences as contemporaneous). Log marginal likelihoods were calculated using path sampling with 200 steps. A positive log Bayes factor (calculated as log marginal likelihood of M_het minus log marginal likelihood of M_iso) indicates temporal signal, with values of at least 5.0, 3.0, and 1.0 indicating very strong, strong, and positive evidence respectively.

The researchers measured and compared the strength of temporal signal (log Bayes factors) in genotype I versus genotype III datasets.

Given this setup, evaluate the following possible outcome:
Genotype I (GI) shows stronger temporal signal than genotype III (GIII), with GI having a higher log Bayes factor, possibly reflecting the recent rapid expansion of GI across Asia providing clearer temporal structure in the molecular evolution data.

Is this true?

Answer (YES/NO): YES